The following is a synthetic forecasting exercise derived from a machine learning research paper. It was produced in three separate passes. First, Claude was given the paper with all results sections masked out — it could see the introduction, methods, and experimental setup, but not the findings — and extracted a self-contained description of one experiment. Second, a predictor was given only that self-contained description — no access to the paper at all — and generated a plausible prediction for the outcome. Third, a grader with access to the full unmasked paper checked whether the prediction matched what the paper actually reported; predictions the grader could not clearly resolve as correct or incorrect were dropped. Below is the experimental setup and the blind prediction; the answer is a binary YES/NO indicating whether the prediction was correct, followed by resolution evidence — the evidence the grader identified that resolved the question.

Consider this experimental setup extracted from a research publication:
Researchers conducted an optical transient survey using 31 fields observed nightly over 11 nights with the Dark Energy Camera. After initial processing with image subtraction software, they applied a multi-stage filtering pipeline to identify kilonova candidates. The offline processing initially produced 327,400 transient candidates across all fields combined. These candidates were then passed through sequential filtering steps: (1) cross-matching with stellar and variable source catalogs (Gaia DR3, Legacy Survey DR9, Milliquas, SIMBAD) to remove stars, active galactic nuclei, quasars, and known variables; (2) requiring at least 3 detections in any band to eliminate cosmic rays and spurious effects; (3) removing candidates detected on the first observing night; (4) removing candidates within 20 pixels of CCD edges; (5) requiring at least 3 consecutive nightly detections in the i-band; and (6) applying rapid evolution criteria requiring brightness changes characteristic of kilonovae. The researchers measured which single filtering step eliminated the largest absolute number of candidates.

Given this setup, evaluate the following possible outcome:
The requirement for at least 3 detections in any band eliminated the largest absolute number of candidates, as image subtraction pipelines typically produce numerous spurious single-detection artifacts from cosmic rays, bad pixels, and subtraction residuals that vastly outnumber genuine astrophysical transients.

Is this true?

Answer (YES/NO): YES